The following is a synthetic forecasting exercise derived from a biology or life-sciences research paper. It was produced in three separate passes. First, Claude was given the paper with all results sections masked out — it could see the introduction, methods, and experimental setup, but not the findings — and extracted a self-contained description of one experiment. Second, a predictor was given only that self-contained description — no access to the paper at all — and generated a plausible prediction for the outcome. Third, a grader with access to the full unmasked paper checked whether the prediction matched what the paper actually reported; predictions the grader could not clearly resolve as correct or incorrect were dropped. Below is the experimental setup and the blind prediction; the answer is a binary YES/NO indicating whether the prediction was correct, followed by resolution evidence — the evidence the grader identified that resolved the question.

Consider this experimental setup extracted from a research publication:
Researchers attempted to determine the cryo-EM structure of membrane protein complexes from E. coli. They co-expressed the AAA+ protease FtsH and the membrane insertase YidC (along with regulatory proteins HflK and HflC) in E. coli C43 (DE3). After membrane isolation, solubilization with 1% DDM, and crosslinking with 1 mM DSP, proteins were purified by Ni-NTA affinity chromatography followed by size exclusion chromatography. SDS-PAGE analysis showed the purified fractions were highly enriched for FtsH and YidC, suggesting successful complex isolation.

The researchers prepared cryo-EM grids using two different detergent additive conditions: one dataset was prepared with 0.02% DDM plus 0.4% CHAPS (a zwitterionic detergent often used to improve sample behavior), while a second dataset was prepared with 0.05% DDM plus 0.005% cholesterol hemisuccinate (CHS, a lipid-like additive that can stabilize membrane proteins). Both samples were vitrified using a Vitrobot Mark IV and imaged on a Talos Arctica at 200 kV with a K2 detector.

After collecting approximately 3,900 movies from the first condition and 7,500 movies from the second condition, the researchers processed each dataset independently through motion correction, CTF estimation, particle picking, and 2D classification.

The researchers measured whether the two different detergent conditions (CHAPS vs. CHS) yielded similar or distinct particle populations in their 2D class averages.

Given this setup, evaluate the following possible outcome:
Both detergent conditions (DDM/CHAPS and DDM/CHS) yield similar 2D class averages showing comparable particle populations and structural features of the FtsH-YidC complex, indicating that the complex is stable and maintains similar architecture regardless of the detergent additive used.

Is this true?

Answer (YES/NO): NO